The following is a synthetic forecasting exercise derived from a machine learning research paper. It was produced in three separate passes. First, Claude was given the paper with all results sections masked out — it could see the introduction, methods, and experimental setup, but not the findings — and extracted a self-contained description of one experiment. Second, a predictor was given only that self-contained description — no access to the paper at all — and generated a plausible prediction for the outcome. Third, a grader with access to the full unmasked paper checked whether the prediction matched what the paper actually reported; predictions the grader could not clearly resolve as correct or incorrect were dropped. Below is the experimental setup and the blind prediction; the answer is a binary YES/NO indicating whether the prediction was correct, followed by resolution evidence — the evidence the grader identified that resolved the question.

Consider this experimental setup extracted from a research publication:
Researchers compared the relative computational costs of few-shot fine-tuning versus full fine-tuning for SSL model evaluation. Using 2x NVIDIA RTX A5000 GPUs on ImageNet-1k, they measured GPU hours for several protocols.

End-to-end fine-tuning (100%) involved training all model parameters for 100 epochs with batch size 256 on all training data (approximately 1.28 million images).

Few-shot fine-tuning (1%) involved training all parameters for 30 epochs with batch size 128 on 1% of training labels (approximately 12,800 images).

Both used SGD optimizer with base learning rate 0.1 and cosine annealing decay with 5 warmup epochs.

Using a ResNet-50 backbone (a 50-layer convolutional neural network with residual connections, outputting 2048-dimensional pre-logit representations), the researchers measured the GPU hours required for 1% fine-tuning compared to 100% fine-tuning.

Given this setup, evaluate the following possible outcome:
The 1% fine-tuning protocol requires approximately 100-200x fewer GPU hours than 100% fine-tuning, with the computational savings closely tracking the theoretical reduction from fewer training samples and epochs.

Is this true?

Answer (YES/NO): NO